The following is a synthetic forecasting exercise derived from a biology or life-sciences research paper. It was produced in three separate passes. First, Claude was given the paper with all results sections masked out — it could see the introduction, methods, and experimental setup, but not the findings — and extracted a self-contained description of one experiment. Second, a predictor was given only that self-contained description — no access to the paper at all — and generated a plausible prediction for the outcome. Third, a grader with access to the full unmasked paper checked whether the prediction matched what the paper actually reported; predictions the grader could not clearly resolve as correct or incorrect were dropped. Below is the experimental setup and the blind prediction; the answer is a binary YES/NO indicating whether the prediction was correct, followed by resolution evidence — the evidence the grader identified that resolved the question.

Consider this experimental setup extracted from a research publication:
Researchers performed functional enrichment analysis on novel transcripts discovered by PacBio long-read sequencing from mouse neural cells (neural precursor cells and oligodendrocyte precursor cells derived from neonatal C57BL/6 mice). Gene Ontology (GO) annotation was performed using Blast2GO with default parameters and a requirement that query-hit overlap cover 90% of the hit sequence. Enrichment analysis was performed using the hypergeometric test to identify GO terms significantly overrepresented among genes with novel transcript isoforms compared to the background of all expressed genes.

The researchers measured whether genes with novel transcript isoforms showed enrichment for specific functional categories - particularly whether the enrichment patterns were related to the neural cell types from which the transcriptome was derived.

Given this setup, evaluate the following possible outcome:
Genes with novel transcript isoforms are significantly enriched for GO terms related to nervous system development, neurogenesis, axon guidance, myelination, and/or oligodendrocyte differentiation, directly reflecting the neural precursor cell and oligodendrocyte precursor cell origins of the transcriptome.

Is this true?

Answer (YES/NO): YES